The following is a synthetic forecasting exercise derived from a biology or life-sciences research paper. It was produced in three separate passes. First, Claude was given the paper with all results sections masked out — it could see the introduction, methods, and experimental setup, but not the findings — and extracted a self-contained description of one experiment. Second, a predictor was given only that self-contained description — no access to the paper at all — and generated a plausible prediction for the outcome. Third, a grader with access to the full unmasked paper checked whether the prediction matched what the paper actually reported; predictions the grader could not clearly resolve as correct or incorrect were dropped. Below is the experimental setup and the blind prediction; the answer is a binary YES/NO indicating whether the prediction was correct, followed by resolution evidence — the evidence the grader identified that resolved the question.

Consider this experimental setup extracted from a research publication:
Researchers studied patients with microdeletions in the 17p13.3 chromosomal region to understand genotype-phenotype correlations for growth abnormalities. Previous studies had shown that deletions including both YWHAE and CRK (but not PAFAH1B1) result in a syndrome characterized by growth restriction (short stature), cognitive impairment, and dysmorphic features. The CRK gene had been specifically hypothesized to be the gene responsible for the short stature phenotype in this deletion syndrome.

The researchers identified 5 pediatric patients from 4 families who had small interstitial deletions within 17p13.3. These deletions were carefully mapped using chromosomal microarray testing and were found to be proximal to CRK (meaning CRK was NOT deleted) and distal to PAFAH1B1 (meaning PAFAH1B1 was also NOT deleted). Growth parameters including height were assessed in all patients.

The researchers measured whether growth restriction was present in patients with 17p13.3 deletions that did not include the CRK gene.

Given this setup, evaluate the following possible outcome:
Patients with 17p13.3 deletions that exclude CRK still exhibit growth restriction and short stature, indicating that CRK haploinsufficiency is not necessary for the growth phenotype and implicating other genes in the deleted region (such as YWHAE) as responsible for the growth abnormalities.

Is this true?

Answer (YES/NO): NO